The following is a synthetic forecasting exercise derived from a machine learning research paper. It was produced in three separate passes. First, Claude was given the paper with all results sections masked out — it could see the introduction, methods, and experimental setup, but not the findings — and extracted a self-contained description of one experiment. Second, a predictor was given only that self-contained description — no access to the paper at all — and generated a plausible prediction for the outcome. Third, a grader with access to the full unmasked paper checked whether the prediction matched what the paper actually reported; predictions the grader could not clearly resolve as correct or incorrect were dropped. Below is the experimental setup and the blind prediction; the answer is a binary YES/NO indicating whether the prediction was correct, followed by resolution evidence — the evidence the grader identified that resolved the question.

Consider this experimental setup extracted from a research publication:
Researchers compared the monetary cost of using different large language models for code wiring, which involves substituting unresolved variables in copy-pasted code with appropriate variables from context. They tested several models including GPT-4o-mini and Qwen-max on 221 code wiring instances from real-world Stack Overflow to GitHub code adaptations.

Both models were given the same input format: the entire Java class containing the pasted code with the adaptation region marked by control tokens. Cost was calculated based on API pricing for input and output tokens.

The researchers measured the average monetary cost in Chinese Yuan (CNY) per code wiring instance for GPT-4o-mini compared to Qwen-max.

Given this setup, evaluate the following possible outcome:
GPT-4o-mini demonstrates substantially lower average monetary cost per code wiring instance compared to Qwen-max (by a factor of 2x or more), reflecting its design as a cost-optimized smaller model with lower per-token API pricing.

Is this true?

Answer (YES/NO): YES